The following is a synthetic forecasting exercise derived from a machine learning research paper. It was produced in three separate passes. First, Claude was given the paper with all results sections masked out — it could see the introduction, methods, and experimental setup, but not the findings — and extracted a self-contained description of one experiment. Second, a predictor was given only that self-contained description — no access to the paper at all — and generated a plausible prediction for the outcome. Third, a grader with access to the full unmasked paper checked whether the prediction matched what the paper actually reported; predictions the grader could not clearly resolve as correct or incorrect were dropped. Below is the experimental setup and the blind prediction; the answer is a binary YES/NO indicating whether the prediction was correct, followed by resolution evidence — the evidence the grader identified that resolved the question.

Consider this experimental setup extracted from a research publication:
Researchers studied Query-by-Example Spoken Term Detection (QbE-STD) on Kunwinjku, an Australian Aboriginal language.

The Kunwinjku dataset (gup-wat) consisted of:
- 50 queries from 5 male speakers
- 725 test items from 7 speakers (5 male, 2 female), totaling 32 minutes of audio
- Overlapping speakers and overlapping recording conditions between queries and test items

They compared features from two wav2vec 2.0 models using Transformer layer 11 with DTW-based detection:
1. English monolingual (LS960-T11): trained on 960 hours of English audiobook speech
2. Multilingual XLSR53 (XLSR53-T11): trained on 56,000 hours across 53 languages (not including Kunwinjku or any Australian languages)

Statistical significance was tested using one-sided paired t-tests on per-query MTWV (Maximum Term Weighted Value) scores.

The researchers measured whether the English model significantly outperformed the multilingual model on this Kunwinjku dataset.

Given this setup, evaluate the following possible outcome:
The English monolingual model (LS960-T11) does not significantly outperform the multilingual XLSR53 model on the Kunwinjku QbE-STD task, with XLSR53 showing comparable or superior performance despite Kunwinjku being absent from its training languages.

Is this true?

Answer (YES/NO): NO